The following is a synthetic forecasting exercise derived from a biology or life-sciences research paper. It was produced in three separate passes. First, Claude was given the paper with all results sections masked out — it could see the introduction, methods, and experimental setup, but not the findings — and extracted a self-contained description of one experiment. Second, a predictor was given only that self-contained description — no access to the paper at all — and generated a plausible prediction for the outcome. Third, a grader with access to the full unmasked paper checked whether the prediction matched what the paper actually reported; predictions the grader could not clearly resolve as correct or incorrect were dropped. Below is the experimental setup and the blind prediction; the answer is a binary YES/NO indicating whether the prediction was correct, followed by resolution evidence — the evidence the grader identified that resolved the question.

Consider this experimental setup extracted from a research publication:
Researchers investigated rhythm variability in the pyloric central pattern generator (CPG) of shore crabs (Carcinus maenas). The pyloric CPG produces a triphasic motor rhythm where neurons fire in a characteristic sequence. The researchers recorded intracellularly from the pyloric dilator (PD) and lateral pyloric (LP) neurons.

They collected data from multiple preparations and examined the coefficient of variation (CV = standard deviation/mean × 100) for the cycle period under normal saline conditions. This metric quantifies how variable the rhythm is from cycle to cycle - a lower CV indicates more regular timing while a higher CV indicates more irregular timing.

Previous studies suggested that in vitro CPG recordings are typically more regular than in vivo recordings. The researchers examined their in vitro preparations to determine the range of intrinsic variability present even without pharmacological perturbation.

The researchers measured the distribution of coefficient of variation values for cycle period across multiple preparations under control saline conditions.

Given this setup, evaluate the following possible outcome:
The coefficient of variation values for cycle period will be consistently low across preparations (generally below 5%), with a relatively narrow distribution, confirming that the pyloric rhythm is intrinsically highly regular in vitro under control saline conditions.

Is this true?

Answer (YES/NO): NO